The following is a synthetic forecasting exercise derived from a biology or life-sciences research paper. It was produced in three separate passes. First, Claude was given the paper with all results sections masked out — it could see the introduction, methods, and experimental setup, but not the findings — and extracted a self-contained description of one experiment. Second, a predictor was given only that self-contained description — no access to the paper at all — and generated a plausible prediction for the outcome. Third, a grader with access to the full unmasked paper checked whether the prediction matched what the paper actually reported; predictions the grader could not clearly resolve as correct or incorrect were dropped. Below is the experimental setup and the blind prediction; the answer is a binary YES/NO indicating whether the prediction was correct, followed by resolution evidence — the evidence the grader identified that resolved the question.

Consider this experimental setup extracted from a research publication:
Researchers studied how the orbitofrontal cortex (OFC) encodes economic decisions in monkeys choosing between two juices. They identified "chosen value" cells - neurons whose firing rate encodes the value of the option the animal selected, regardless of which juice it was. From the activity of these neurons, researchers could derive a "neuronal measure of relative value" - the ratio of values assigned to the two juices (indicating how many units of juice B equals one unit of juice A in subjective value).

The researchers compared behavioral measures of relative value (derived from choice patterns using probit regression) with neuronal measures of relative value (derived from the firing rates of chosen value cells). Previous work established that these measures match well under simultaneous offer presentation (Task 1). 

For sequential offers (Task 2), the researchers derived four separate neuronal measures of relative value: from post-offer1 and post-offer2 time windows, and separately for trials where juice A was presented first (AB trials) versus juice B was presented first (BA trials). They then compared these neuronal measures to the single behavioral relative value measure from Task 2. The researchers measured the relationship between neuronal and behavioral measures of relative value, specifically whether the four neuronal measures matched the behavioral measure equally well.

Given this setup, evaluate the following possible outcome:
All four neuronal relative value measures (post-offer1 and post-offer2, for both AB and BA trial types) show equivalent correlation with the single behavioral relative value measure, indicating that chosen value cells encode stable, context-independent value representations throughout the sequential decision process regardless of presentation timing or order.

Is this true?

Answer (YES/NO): NO